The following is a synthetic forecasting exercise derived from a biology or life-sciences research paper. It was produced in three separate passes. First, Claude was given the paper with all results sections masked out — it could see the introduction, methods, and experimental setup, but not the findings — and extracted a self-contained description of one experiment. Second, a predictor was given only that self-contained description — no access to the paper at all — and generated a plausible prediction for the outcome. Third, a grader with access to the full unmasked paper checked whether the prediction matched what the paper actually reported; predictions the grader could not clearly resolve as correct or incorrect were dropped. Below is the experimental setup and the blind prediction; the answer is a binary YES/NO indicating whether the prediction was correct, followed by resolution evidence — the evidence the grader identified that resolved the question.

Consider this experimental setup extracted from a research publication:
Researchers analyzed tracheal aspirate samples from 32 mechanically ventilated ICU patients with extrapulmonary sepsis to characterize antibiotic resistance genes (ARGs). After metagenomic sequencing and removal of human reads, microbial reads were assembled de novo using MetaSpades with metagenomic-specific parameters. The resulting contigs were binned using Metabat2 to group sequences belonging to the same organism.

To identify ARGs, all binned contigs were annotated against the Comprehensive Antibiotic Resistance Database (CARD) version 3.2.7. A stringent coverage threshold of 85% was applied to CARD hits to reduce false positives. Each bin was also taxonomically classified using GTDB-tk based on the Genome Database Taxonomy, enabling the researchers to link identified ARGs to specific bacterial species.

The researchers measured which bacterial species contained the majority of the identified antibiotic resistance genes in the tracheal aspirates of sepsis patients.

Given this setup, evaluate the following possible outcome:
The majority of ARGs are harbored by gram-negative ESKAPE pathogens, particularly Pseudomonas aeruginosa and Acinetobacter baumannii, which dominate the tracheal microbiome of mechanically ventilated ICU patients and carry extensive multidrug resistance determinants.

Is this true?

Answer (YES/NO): NO